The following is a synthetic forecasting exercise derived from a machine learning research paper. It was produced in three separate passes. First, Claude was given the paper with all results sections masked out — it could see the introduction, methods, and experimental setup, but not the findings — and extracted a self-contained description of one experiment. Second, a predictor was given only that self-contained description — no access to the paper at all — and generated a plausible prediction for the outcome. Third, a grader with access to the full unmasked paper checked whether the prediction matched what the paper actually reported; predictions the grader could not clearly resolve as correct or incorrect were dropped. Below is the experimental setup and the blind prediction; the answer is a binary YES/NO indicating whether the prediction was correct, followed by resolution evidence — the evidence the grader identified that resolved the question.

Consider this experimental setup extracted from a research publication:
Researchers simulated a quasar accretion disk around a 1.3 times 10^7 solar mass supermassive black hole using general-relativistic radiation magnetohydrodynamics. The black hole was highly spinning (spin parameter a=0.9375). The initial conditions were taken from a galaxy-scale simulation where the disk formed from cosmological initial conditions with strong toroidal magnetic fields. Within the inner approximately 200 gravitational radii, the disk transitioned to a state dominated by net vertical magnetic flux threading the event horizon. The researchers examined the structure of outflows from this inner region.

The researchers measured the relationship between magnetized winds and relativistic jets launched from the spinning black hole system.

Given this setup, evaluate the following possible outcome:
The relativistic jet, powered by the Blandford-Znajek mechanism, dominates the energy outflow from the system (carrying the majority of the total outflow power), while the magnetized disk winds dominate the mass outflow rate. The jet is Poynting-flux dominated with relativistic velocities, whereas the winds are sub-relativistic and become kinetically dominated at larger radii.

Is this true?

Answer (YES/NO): NO